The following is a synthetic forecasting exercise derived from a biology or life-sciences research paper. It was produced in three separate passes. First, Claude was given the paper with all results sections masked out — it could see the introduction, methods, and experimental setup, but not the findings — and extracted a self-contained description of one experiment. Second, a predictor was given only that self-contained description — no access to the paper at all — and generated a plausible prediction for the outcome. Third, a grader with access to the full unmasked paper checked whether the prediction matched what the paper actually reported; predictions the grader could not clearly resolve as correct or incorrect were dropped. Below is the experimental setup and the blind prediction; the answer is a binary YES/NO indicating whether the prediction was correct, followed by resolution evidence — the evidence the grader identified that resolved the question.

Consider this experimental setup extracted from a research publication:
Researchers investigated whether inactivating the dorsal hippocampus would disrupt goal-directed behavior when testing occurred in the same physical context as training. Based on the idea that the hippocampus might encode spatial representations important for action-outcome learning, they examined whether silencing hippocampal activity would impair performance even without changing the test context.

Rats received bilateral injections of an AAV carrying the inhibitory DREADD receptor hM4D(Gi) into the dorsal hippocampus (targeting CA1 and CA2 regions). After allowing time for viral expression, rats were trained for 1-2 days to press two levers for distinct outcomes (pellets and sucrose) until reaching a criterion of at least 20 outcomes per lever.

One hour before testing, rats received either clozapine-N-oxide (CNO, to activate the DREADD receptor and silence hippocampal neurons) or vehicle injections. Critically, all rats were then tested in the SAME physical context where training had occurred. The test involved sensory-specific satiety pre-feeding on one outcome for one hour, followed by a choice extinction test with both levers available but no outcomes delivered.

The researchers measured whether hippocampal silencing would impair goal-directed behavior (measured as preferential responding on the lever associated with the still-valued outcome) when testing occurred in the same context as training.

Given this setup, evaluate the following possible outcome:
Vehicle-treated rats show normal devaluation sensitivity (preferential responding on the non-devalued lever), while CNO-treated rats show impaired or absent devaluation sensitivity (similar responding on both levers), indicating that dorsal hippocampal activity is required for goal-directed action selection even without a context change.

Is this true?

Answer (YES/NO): NO